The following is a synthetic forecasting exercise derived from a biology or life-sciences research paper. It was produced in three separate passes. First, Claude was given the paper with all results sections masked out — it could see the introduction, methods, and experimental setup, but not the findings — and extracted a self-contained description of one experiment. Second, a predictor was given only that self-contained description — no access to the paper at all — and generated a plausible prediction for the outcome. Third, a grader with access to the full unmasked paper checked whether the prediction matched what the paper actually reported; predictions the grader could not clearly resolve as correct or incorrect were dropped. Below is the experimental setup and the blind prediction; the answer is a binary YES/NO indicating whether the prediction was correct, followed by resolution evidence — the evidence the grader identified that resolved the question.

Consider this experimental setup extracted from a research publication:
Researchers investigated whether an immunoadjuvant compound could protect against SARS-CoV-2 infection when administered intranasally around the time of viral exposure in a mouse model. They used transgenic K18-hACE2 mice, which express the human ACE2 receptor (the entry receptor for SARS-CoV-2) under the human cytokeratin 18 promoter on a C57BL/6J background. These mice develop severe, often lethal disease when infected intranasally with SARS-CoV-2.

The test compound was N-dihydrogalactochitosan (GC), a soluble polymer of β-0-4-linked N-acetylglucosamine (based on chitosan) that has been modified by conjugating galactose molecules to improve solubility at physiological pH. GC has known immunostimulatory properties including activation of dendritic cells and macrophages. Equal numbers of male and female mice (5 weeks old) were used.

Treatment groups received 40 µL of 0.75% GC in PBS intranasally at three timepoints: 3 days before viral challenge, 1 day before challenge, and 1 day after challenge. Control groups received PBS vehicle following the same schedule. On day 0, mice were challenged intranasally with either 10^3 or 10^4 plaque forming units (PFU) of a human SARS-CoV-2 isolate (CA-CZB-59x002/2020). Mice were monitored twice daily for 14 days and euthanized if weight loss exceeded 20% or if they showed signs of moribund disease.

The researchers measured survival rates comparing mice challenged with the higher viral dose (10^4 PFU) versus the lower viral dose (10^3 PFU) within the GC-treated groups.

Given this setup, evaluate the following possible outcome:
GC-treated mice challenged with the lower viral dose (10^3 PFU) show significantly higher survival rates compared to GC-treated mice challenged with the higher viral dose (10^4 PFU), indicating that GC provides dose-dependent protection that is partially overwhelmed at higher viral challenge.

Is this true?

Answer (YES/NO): NO